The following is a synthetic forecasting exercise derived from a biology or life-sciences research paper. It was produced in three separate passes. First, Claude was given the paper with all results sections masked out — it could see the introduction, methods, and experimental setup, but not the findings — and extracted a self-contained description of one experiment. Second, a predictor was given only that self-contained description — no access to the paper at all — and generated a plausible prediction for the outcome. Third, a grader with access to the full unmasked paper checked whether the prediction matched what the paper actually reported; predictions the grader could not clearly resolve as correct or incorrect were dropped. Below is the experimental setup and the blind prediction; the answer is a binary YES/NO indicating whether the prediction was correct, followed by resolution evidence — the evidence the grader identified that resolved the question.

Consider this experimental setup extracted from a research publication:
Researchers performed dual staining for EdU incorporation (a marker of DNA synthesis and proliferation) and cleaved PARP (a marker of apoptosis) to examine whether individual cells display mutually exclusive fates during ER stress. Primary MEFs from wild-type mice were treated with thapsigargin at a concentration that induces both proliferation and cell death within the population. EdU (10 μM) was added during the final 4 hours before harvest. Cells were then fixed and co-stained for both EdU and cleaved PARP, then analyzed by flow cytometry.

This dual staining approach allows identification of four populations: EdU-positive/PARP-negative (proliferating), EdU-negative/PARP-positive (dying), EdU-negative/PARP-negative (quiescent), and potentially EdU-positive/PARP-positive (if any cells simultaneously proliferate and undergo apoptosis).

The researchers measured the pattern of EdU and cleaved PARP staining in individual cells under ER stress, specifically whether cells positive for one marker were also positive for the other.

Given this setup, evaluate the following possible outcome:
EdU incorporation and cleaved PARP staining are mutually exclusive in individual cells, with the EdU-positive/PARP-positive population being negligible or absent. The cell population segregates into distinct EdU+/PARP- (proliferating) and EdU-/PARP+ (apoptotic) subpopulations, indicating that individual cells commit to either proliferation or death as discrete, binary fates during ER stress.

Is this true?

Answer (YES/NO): YES